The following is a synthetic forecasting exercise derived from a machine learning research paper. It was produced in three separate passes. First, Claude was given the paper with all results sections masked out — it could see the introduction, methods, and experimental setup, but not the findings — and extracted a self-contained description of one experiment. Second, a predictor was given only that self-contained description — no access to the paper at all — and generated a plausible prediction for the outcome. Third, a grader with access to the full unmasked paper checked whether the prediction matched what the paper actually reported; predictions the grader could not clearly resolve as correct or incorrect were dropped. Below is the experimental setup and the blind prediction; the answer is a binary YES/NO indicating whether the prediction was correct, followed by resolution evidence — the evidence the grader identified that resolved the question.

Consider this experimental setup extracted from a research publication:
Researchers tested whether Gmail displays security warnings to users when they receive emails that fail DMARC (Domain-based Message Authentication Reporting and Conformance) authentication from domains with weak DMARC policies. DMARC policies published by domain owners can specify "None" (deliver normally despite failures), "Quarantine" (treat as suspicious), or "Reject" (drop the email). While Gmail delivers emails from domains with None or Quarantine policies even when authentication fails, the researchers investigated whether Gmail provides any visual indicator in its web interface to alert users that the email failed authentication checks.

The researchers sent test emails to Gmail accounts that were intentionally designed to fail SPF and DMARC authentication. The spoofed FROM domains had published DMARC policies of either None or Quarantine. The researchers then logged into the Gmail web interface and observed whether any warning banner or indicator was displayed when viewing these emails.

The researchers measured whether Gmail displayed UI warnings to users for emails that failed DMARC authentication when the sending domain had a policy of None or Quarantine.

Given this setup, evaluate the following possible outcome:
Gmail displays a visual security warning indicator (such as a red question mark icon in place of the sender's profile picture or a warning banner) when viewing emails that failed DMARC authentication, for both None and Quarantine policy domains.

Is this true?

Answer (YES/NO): YES